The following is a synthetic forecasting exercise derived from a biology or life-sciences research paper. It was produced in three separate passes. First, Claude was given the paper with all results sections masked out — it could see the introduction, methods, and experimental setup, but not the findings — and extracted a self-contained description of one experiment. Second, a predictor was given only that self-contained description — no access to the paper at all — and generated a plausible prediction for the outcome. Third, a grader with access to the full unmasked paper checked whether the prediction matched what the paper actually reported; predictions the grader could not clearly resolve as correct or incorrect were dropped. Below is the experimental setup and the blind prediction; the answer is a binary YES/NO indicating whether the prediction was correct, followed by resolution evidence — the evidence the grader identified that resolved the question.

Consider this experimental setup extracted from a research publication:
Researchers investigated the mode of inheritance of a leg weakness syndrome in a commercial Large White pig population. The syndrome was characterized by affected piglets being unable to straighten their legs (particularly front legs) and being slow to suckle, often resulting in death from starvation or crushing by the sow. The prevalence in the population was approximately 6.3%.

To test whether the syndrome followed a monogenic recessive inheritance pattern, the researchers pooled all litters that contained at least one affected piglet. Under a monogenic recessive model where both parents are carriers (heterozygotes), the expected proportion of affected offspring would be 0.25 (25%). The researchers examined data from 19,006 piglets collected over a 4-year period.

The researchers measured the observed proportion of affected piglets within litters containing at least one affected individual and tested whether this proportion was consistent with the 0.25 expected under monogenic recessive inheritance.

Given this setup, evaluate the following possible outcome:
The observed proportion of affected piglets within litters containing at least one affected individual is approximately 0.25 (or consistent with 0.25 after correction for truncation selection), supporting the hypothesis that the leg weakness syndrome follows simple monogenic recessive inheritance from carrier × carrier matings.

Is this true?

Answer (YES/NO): YES